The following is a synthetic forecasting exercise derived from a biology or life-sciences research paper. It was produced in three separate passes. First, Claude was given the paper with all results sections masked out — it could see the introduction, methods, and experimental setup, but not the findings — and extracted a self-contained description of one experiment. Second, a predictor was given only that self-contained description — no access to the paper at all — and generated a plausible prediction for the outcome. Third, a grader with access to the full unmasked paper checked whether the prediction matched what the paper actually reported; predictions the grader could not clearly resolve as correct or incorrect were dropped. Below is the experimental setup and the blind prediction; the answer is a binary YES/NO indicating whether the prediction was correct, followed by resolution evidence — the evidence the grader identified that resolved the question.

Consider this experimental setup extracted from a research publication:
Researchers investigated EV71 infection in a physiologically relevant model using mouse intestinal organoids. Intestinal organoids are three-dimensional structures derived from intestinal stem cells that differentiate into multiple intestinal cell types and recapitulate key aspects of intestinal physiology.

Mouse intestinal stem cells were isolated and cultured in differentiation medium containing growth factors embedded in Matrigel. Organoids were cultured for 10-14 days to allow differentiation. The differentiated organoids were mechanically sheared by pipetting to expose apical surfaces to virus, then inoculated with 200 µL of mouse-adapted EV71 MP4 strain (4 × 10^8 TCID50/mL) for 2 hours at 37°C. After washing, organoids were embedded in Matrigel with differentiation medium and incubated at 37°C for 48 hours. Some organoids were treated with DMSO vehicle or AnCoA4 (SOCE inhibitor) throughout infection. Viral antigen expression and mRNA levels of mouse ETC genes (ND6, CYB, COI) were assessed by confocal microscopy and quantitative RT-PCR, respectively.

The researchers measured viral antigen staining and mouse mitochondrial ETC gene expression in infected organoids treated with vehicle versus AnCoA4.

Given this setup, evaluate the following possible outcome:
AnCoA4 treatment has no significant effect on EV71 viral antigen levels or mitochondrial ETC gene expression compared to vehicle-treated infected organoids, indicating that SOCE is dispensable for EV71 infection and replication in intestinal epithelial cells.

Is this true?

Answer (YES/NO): NO